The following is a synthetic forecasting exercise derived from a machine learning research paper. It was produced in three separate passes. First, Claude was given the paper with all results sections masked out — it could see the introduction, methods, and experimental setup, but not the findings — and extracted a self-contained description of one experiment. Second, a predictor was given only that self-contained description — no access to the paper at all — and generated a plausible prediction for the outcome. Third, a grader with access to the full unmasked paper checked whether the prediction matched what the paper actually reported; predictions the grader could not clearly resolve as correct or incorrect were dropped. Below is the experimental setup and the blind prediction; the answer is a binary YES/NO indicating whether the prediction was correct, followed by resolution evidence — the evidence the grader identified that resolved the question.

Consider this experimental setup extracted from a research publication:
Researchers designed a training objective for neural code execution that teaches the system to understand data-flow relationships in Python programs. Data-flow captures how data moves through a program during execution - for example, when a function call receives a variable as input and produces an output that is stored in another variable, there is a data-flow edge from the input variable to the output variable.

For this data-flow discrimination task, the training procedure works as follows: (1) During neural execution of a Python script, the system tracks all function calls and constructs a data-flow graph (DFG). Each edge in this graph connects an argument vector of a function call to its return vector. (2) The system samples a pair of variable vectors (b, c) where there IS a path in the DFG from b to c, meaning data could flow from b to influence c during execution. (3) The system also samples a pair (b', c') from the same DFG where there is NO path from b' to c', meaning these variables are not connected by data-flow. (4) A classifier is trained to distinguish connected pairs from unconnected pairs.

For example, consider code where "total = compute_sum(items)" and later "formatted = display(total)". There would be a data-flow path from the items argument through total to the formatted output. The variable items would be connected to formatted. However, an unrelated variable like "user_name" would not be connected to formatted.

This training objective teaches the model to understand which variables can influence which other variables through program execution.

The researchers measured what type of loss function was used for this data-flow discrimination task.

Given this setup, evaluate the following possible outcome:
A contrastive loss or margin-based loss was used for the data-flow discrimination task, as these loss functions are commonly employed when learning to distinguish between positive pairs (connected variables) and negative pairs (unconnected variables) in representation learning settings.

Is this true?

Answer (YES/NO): NO